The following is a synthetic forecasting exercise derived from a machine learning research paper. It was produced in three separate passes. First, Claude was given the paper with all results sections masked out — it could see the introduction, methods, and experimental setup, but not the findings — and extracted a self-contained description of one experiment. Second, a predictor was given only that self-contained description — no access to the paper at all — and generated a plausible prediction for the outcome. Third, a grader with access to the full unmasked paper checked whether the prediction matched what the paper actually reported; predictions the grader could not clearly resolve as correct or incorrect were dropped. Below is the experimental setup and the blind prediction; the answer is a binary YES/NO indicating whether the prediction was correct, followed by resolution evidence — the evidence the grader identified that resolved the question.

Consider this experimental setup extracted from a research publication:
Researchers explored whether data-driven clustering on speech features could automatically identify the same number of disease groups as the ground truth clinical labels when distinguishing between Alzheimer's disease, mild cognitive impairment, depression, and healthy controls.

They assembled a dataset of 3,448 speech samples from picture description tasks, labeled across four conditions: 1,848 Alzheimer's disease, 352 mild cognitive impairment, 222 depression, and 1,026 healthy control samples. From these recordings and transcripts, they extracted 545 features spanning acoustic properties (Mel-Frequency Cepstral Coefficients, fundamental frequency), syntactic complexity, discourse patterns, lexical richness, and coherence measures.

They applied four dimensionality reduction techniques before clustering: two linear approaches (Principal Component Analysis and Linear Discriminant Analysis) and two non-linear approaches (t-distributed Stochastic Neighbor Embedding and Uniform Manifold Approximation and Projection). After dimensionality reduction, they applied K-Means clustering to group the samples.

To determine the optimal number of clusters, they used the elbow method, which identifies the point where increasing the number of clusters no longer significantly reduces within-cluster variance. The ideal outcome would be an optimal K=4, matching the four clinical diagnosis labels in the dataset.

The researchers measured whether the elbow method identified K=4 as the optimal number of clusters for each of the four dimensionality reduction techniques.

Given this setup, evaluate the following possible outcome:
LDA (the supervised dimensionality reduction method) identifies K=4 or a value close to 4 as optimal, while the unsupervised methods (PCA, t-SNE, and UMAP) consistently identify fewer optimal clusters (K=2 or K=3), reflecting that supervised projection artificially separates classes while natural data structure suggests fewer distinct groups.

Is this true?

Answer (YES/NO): NO